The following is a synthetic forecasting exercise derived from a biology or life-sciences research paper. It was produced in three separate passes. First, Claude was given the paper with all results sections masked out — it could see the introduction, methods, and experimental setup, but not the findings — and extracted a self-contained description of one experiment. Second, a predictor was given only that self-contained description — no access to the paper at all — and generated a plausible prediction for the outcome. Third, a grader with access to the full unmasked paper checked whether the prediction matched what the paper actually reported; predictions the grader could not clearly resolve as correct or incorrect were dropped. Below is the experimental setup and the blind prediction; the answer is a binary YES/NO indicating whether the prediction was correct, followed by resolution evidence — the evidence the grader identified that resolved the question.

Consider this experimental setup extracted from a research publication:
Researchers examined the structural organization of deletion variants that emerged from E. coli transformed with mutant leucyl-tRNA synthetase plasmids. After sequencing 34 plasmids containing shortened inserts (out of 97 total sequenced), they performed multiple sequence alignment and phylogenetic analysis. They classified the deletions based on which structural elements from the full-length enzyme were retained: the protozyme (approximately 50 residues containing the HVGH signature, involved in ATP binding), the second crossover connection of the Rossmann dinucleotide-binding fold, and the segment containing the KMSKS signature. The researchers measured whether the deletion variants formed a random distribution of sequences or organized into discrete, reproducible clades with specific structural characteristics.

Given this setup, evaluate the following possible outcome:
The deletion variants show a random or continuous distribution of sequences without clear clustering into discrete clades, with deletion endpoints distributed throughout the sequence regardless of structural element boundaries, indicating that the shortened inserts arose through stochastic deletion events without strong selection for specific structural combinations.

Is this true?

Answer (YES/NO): NO